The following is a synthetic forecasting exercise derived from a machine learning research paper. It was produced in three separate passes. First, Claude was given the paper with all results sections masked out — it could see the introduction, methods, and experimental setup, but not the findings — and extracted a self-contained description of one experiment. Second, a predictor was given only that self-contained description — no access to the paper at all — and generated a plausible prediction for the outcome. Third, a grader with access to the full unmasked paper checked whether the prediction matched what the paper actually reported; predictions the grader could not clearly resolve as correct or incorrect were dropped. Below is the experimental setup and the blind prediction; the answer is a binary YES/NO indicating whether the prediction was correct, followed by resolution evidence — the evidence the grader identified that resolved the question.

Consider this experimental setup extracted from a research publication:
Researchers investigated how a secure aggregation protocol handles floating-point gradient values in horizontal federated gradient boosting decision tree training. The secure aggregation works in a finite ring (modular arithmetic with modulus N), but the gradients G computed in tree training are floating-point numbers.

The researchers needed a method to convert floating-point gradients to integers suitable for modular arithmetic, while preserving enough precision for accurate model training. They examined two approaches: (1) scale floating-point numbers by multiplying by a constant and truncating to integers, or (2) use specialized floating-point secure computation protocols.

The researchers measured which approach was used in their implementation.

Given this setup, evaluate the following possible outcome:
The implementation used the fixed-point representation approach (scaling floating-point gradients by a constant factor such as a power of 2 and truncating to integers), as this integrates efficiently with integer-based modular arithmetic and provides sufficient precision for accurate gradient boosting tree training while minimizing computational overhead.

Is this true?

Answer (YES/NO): YES